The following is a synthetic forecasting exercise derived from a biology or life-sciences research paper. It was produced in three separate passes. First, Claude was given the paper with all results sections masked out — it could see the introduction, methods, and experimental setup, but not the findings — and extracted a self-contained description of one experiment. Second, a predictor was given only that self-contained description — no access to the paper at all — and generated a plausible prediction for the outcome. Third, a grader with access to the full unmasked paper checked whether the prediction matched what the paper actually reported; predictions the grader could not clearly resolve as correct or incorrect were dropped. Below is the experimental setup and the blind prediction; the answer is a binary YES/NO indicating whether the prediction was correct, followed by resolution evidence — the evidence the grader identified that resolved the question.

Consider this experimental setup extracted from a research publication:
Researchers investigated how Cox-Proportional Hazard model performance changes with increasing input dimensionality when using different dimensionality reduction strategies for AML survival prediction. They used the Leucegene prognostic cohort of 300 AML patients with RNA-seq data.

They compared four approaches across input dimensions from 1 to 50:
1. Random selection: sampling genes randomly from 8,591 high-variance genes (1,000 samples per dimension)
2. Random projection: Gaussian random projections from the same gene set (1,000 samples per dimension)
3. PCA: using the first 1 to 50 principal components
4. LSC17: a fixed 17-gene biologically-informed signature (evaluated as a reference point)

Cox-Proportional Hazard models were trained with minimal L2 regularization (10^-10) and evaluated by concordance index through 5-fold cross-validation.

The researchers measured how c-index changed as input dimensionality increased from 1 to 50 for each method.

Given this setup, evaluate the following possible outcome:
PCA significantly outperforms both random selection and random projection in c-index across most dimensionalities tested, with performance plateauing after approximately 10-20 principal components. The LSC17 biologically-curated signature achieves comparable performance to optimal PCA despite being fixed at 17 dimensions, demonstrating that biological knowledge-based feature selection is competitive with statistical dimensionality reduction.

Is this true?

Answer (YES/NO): NO